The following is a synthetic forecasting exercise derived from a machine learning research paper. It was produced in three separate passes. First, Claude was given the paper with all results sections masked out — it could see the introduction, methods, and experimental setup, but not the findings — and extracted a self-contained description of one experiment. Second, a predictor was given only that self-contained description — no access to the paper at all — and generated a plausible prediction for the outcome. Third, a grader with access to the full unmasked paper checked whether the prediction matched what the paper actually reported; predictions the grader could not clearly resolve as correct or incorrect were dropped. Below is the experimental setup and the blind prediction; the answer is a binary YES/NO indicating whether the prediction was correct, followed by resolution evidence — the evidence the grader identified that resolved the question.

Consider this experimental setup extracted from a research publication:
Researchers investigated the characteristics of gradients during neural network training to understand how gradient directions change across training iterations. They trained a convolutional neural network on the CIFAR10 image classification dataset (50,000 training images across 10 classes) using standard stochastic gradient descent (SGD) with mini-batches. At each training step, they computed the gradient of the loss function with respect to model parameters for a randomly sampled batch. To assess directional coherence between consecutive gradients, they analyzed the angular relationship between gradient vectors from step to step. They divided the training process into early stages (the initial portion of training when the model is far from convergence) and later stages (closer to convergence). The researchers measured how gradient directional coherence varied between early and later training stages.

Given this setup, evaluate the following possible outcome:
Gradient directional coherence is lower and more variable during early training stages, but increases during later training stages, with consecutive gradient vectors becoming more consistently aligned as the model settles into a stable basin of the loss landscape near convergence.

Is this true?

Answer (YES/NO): NO